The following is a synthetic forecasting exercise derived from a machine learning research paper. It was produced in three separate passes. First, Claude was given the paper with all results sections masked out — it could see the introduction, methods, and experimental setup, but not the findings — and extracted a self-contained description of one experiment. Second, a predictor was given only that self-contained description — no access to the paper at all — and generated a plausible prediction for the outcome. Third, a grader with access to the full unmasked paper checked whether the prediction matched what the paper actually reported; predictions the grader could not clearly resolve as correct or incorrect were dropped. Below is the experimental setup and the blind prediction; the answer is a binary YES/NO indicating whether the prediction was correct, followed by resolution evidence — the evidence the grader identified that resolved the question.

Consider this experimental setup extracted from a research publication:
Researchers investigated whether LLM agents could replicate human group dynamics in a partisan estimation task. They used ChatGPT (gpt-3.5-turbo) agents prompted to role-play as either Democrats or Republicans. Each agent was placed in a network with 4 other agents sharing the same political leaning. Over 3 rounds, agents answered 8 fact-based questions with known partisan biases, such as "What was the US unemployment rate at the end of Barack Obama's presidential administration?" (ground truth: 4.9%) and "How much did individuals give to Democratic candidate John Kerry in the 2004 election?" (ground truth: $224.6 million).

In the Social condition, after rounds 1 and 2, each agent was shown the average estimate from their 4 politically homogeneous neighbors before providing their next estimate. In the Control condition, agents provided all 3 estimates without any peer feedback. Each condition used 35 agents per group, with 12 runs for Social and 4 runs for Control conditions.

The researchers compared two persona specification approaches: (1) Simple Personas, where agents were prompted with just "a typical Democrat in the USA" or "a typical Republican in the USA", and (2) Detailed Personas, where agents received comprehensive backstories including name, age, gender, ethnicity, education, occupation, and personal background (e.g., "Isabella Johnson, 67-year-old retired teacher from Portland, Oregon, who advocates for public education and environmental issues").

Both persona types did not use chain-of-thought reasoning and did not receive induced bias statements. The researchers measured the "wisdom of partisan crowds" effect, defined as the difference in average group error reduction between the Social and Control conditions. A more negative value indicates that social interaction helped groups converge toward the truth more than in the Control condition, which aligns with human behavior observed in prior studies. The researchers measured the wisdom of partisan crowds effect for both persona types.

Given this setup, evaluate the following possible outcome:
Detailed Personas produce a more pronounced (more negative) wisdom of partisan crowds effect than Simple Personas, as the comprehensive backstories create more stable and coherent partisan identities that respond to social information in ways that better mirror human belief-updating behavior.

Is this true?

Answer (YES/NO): YES